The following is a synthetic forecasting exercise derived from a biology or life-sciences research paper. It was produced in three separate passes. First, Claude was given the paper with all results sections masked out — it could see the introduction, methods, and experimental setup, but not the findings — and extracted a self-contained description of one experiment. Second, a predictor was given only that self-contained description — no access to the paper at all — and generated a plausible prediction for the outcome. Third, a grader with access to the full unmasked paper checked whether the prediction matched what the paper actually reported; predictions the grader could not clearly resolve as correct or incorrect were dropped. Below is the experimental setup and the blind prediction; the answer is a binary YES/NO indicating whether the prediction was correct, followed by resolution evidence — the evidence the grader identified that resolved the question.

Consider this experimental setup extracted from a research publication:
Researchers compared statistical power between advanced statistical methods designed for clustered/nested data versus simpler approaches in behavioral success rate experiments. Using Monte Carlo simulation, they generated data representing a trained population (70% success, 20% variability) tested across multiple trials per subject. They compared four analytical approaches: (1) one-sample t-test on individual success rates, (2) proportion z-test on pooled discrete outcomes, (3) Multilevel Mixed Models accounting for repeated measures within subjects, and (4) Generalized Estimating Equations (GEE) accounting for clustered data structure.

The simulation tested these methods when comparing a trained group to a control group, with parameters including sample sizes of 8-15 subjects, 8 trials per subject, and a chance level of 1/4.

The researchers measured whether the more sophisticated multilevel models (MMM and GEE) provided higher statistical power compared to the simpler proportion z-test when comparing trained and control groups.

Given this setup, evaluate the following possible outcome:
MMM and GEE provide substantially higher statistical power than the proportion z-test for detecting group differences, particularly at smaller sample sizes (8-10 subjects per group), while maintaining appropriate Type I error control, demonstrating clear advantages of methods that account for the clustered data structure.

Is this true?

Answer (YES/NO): NO